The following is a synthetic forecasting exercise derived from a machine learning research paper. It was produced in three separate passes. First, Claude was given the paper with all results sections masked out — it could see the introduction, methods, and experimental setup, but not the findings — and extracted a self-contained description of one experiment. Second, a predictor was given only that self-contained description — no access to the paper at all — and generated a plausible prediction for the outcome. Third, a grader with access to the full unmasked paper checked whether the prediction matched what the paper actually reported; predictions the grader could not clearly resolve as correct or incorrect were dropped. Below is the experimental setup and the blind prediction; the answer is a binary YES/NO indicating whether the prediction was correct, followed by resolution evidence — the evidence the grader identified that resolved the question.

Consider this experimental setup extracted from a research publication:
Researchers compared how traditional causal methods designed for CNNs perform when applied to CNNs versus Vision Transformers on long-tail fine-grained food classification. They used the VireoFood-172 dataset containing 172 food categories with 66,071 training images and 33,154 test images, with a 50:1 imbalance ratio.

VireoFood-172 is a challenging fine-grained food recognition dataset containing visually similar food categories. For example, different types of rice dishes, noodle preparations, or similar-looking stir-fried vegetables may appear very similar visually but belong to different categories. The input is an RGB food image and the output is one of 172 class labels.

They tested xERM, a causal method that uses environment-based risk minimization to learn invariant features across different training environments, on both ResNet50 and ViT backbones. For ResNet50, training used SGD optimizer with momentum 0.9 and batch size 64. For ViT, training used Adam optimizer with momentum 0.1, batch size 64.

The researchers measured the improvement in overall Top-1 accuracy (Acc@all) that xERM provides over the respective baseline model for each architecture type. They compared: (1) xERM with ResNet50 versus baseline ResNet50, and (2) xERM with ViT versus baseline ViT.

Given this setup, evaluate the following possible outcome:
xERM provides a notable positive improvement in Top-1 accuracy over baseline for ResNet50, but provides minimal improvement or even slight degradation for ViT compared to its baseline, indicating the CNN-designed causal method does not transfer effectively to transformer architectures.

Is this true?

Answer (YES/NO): YES